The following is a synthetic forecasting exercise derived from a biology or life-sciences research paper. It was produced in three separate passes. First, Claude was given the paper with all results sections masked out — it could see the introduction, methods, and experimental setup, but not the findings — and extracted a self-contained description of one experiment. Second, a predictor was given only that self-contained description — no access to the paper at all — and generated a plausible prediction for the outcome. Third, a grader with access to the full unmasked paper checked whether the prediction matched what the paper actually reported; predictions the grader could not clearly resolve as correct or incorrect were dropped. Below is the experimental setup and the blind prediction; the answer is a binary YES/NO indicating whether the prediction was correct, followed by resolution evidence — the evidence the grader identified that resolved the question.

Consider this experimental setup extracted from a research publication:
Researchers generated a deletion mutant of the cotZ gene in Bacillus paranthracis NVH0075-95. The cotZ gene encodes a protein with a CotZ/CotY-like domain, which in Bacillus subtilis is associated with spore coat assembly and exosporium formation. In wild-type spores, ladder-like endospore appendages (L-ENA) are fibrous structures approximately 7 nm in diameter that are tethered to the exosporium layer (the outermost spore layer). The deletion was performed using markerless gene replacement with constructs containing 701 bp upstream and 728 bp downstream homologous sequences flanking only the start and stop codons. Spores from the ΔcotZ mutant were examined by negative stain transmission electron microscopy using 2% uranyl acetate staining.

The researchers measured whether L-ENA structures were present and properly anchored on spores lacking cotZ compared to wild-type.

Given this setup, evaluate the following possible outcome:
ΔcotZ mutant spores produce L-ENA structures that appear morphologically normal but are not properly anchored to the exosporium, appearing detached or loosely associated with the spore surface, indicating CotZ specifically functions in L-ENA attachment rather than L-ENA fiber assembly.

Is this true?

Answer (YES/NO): YES